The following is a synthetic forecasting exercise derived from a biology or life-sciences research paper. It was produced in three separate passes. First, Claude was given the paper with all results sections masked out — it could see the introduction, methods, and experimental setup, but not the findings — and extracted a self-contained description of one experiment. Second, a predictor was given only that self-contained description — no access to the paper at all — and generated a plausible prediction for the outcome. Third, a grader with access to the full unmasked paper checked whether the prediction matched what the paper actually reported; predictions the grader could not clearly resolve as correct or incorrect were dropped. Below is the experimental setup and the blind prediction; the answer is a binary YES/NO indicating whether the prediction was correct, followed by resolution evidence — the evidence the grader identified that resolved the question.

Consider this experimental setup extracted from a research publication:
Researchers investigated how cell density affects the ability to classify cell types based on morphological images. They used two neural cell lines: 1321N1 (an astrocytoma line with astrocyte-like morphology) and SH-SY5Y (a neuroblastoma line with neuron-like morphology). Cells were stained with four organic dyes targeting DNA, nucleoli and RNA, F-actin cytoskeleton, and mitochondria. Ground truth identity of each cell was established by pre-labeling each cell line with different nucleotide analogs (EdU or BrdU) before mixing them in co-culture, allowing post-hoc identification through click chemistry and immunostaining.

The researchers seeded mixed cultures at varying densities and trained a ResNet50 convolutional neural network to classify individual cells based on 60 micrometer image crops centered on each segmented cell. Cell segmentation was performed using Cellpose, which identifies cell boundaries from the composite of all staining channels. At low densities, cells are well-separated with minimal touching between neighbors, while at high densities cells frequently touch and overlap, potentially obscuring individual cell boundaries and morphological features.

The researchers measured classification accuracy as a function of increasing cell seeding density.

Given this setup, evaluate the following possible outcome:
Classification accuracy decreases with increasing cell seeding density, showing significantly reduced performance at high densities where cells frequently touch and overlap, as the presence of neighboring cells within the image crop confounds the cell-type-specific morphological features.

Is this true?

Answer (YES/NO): NO